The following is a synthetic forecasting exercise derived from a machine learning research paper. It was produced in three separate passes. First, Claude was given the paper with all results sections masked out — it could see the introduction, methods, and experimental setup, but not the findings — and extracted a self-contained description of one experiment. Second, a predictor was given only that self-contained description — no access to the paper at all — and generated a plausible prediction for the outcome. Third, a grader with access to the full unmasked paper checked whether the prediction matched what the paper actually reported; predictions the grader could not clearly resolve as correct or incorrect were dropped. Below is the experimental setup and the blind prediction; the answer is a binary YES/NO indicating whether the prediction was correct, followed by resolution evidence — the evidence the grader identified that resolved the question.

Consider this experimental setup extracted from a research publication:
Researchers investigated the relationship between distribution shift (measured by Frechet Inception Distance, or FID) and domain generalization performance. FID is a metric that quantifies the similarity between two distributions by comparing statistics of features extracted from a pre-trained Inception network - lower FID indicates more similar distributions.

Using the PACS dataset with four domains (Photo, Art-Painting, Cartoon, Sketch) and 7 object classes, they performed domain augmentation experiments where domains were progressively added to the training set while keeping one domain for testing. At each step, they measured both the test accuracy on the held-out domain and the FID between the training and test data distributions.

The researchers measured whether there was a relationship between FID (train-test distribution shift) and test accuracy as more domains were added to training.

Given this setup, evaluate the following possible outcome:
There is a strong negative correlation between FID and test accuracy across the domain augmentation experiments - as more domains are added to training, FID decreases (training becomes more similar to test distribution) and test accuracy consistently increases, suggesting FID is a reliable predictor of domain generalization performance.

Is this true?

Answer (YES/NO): YES